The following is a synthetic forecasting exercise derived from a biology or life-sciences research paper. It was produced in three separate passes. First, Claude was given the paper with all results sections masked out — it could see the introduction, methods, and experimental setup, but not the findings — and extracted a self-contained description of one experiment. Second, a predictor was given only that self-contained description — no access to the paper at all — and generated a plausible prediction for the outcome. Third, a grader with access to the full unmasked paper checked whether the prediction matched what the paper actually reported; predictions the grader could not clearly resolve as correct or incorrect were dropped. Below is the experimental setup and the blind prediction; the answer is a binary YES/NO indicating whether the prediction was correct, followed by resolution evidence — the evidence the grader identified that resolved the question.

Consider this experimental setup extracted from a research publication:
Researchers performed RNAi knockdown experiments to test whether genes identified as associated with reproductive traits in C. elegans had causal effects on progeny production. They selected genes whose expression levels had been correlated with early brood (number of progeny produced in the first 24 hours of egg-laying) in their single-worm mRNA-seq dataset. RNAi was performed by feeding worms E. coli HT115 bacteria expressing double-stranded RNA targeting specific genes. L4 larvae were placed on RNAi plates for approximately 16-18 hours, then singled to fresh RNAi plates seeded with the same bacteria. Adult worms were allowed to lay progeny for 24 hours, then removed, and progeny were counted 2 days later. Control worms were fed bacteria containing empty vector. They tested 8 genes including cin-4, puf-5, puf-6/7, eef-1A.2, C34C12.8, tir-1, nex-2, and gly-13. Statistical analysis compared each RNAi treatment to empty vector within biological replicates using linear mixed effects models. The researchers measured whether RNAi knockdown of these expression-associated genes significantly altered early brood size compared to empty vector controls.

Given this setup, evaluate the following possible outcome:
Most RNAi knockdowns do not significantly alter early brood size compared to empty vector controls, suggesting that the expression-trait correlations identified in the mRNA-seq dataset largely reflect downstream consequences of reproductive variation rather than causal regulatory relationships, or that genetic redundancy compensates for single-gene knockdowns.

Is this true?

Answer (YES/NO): NO